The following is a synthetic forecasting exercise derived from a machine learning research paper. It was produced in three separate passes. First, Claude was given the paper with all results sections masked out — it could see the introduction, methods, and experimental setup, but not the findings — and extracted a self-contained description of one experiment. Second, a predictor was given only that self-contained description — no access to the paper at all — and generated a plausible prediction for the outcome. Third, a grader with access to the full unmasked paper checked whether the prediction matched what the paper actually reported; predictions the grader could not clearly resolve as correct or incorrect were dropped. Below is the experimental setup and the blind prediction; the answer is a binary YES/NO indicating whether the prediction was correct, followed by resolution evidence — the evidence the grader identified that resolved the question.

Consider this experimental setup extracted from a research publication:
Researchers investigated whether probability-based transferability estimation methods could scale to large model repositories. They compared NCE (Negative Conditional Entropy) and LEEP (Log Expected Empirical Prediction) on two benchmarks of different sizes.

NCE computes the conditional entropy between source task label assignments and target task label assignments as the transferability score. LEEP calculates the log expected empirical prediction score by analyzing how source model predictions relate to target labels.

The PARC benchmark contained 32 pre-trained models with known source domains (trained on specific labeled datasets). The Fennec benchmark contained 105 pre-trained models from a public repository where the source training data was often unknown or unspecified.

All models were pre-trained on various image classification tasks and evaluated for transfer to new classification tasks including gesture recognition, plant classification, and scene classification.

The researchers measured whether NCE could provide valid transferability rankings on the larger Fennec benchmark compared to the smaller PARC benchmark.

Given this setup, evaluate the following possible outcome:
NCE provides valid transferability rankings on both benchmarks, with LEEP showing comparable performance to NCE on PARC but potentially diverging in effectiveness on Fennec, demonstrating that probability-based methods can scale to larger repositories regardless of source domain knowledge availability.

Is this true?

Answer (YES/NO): NO